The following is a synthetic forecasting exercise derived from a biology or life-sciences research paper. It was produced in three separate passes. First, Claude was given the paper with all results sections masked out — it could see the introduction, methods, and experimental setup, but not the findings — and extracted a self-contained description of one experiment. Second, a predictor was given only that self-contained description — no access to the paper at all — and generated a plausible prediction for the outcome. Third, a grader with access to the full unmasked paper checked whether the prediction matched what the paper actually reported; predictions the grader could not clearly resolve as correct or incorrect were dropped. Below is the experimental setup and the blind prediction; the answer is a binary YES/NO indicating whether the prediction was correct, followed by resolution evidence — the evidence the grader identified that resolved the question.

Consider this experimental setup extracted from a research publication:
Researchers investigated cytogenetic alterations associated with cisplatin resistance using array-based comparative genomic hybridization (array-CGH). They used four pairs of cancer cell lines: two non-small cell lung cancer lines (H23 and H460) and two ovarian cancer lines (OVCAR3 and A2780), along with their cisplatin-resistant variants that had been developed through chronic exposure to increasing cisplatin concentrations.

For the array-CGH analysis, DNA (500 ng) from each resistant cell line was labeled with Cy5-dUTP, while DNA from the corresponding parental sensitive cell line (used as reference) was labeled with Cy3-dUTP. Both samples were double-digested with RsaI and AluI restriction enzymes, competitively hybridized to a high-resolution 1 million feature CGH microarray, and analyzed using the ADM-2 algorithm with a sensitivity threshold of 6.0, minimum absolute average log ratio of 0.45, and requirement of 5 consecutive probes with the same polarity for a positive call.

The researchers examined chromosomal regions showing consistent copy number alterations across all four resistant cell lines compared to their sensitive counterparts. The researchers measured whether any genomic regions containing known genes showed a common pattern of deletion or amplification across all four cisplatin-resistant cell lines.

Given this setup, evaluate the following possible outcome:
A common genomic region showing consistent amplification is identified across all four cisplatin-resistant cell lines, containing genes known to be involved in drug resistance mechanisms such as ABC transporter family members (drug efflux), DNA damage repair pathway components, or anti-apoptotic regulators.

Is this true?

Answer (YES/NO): NO